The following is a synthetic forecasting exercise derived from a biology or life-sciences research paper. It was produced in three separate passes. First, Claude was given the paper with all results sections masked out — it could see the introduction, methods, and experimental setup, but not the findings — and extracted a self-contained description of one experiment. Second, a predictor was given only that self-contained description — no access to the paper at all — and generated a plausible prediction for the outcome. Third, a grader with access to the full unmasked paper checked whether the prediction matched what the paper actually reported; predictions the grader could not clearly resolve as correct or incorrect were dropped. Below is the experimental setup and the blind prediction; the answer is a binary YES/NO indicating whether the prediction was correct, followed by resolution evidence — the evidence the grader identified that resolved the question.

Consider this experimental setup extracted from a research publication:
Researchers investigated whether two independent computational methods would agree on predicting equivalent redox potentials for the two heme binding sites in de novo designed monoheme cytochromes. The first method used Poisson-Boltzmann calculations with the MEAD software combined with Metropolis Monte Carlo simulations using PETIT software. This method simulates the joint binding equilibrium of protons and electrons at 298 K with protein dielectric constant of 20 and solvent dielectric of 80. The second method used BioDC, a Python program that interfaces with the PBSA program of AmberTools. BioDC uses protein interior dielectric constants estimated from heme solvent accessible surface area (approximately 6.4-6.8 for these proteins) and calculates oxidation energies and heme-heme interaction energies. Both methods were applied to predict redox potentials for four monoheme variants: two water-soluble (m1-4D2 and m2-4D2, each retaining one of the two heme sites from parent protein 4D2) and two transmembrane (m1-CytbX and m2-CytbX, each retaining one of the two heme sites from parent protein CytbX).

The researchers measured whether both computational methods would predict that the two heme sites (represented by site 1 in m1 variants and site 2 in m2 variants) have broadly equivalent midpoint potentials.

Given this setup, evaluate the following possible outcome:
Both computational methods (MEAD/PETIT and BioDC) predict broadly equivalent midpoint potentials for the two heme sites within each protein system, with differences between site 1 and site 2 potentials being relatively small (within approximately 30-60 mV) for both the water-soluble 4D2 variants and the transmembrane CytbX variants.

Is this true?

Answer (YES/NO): YES